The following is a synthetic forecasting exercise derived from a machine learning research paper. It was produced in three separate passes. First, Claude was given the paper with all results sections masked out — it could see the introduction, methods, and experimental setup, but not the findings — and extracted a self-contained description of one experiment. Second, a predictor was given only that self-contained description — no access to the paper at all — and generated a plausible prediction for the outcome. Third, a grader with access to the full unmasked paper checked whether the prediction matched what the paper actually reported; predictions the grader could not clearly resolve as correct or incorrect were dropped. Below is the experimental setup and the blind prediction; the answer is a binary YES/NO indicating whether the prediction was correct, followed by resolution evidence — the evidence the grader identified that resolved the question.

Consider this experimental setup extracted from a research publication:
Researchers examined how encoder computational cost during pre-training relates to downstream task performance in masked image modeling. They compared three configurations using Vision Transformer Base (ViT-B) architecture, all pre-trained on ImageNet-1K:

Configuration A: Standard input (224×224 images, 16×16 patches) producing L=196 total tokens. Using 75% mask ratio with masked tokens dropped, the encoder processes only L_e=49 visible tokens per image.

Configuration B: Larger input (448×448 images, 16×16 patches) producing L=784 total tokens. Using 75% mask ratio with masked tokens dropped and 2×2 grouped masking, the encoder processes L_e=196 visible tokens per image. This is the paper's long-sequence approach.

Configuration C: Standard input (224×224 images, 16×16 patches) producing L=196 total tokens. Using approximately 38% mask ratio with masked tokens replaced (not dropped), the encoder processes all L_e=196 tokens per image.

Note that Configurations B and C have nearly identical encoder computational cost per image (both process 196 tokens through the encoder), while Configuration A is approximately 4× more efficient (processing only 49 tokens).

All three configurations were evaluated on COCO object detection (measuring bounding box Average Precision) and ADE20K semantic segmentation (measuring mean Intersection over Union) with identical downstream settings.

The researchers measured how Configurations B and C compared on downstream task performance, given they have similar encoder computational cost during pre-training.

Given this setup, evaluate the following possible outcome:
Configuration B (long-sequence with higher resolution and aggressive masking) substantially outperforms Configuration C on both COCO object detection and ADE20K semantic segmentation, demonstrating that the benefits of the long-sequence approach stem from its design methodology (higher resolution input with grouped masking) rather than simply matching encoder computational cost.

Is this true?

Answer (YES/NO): YES